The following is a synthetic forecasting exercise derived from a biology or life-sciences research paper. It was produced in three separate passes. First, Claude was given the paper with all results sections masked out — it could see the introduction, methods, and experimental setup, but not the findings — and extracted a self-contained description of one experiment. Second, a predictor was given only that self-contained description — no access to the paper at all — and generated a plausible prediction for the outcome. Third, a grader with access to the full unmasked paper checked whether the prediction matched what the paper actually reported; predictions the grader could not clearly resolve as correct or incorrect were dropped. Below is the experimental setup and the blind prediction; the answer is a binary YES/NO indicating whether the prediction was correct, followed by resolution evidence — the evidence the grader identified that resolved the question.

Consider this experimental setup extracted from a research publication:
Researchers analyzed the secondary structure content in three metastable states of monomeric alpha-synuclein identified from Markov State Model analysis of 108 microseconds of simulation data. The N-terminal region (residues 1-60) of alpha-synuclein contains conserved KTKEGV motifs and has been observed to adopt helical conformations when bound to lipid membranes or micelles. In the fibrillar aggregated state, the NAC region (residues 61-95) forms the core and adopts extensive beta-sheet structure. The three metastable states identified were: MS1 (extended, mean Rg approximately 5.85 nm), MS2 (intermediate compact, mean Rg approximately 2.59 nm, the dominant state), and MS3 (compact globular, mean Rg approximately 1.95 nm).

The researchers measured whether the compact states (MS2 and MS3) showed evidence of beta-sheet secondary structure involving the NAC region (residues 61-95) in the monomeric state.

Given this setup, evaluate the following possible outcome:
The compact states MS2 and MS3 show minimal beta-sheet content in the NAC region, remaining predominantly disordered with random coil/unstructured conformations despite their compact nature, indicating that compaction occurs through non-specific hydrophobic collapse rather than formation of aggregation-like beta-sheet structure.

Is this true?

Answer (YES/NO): NO